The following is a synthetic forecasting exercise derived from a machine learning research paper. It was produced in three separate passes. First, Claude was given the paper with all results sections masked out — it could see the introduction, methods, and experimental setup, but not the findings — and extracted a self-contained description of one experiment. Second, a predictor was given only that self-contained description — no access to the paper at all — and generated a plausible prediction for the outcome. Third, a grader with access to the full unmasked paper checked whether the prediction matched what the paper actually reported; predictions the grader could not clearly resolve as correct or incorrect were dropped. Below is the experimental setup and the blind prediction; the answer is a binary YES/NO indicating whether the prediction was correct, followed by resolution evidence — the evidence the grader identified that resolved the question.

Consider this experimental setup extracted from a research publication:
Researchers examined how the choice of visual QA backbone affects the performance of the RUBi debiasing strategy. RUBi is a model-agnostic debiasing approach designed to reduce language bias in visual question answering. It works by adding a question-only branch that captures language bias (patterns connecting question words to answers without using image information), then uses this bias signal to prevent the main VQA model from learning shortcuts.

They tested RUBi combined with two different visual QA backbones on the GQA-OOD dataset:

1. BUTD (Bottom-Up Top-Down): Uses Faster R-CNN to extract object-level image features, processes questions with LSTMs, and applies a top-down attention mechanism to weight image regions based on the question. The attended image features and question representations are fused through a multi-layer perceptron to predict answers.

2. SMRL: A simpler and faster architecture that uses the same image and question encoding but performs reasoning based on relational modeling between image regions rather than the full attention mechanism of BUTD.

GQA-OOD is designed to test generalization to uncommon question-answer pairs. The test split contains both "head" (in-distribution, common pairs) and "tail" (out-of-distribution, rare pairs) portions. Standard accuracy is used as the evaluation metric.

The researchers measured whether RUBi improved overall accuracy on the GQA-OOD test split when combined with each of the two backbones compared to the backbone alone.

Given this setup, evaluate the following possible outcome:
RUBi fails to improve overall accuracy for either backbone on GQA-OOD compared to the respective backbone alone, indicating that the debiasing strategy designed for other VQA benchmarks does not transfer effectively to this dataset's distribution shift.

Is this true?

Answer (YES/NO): NO